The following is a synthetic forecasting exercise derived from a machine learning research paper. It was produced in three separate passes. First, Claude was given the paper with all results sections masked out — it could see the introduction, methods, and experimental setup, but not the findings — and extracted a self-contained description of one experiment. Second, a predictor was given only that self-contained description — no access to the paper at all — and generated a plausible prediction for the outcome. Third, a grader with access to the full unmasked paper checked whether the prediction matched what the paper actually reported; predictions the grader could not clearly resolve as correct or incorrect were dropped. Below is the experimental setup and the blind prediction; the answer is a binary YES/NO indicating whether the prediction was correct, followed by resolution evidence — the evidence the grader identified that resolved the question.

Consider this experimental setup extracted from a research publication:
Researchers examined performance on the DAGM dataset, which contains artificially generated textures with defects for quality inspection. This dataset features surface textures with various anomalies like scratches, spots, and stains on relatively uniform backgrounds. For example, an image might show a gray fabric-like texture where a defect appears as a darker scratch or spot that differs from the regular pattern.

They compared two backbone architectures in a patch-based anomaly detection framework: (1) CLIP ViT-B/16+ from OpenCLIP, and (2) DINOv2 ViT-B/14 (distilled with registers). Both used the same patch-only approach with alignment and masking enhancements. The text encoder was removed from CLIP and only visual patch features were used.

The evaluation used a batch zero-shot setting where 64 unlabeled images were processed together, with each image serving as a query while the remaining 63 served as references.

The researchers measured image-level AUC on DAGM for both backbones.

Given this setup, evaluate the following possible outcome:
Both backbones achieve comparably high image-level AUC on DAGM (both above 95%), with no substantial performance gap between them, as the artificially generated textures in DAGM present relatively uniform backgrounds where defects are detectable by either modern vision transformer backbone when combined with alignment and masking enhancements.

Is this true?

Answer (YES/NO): NO